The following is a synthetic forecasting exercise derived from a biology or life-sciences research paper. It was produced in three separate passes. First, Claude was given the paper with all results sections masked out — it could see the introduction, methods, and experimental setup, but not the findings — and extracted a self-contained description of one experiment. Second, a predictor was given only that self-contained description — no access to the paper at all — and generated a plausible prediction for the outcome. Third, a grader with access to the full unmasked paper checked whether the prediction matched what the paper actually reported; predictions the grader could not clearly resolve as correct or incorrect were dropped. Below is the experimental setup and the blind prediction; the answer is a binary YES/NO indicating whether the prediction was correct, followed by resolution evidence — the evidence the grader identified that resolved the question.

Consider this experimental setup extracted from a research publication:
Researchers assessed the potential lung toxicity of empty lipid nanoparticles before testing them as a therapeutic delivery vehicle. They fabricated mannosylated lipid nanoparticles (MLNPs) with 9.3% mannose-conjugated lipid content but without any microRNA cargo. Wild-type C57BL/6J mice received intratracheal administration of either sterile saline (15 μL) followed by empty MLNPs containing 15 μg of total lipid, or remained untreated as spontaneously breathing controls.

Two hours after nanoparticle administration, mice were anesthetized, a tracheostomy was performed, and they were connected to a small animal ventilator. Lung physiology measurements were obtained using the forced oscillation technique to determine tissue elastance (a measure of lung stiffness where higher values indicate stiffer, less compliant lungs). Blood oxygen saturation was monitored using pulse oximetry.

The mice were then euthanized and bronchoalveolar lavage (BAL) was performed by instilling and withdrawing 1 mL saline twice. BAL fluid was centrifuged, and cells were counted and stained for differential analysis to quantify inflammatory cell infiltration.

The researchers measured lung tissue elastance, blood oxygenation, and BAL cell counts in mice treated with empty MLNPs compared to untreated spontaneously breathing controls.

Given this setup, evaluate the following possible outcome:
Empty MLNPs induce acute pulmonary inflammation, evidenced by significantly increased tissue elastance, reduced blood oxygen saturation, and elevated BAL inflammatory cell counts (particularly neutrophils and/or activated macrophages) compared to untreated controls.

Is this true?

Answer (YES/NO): NO